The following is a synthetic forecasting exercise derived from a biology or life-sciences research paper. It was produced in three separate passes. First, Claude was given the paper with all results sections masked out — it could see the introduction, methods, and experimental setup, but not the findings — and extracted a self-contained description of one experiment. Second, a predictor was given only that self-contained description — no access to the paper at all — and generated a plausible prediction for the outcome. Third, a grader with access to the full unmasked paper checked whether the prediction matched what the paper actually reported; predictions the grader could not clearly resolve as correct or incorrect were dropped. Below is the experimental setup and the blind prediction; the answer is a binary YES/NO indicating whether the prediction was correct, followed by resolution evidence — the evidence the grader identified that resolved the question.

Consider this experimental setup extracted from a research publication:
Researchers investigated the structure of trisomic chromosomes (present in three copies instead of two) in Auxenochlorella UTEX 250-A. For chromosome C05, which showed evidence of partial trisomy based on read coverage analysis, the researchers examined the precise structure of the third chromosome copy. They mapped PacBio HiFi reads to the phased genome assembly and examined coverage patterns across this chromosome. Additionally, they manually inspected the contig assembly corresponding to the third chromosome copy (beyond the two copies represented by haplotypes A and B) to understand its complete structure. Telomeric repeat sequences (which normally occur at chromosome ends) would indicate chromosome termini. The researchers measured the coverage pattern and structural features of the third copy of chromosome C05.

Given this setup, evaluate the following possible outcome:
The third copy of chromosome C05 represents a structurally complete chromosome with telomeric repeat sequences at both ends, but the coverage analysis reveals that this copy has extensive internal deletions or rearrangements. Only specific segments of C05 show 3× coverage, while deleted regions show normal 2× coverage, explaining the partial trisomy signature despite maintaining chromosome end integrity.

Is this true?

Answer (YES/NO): NO